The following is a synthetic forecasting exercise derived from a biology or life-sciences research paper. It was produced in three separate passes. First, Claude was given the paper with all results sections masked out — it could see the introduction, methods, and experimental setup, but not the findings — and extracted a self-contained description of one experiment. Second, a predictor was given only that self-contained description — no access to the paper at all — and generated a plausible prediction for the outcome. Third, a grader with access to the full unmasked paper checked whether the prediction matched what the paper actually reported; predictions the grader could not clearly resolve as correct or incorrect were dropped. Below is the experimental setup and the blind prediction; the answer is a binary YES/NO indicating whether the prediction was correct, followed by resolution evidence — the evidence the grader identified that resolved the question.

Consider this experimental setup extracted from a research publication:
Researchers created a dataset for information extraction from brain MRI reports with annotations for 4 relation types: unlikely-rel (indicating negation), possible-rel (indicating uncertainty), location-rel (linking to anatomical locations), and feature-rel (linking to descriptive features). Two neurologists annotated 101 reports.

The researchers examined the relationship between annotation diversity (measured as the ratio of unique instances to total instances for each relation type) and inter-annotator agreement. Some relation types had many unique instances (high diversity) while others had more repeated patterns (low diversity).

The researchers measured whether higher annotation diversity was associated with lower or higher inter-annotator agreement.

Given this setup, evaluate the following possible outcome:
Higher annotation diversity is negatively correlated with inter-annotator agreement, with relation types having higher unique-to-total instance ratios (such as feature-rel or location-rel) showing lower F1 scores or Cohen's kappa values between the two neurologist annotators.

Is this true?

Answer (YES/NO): YES